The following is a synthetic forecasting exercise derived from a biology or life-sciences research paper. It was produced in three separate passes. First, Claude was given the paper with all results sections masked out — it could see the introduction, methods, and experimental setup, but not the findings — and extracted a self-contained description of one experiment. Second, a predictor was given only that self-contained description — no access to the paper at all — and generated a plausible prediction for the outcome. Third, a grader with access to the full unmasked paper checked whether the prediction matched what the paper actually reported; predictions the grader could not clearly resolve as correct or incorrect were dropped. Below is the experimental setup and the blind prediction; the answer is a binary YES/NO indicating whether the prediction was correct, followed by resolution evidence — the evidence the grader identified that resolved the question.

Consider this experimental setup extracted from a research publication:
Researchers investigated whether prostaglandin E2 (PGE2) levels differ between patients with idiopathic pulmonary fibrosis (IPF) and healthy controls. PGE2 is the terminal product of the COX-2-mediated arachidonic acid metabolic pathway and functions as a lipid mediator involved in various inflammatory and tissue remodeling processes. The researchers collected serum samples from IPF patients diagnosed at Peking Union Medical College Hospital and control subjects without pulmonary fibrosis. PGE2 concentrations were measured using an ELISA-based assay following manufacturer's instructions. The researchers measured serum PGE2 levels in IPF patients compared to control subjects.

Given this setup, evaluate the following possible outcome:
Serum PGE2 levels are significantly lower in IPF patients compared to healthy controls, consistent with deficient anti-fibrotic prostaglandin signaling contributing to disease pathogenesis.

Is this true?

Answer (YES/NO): YES